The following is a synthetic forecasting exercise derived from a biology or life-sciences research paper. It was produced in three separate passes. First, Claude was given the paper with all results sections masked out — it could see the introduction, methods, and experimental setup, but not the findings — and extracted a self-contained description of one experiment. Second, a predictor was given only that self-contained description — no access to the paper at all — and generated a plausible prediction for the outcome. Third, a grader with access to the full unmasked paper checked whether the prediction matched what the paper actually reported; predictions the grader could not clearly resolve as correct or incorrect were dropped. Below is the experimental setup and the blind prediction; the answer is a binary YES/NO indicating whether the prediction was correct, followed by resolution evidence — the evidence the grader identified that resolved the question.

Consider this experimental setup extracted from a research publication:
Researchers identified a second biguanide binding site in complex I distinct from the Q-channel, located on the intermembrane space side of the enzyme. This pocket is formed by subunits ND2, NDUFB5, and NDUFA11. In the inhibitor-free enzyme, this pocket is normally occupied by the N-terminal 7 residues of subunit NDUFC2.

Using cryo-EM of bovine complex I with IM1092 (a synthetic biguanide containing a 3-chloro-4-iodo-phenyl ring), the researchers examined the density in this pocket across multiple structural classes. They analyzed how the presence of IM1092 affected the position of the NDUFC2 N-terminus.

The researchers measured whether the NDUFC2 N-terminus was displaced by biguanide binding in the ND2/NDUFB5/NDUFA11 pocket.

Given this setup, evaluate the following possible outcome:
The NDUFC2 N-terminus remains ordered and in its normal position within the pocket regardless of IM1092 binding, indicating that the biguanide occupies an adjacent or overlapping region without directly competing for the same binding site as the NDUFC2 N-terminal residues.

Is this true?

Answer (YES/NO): NO